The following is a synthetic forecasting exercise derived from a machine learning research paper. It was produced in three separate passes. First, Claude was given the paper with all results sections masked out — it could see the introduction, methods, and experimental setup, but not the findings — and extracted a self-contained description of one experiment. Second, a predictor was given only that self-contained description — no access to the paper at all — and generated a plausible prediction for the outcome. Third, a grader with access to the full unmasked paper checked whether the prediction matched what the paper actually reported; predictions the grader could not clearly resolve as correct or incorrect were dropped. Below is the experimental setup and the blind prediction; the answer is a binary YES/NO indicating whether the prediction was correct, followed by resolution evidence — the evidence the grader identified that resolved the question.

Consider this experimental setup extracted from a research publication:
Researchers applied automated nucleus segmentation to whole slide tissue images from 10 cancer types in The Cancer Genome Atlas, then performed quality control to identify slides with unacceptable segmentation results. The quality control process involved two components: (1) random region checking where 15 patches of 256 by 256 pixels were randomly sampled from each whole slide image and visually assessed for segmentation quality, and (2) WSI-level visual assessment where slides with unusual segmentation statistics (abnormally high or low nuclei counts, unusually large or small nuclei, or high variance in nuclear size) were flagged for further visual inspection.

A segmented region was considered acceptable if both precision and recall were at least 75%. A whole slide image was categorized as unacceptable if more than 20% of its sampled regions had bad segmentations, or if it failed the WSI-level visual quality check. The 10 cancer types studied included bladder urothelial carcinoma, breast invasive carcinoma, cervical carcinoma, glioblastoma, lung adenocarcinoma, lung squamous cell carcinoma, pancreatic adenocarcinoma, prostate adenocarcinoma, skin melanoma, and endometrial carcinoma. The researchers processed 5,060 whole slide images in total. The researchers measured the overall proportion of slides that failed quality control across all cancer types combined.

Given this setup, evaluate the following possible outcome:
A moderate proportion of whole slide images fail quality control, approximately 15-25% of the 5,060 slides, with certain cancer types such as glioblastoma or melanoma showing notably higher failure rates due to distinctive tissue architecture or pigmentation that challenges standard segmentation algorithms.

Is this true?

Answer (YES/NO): NO